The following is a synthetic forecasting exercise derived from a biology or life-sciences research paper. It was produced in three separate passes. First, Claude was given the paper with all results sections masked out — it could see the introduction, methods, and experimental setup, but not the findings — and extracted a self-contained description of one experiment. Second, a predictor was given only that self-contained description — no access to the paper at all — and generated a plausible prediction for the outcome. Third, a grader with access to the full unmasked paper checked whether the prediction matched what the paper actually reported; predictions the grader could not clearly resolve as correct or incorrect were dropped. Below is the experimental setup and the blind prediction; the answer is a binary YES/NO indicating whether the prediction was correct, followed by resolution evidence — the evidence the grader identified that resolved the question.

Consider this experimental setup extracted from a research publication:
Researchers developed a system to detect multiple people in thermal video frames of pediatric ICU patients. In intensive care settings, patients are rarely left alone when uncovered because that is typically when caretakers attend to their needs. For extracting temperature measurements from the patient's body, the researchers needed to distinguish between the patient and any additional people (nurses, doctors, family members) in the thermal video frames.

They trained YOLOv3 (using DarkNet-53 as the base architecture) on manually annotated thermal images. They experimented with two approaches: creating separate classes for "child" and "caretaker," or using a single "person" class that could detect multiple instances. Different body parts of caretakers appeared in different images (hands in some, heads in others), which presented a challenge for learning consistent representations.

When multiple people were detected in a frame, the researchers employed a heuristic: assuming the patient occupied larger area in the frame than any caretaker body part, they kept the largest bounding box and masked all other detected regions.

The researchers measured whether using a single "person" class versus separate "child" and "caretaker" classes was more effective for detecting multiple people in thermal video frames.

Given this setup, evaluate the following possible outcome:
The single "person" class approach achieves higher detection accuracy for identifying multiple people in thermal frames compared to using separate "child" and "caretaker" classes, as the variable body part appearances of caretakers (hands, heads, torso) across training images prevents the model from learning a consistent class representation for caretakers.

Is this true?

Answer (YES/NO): YES